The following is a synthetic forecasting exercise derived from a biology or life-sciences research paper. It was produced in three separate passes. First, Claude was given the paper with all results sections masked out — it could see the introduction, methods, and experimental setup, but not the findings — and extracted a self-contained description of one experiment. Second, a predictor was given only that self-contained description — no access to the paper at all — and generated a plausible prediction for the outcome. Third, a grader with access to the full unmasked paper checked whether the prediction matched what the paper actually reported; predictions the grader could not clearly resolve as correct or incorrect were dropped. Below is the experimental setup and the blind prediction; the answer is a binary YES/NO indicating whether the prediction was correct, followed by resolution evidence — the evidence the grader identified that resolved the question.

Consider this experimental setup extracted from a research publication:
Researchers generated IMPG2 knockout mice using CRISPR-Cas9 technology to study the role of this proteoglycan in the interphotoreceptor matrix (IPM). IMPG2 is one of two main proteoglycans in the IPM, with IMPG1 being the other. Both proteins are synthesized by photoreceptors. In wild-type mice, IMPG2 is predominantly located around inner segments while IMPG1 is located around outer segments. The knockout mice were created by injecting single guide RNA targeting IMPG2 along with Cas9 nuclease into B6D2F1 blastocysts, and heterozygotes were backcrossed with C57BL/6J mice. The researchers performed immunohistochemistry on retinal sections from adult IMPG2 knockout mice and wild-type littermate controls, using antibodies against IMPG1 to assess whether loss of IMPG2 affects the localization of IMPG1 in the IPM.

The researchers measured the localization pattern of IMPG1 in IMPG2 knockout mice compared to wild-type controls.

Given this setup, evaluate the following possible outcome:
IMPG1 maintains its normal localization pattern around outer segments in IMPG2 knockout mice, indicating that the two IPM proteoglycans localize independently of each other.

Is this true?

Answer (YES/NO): NO